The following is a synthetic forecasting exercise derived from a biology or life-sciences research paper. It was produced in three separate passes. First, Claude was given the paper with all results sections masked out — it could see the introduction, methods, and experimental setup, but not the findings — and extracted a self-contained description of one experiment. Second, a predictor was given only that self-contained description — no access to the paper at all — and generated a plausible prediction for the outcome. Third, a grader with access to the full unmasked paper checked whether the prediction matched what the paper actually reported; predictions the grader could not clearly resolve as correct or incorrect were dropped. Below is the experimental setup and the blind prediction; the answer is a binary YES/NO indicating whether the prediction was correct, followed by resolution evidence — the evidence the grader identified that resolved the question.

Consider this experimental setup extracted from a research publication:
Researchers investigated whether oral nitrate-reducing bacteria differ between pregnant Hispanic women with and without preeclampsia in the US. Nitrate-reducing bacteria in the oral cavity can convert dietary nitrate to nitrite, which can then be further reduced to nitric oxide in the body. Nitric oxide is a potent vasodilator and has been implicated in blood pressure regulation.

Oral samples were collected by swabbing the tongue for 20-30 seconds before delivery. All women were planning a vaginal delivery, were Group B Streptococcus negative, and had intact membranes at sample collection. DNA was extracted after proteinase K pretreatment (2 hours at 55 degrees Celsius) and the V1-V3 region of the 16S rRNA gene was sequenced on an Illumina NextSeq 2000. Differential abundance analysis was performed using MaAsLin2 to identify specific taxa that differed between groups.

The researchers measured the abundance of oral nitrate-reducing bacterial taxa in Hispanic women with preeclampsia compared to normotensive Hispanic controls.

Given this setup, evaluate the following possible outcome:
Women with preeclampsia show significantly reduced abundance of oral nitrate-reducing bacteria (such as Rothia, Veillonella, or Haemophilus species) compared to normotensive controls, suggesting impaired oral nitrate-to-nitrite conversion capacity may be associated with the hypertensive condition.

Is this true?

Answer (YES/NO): YES